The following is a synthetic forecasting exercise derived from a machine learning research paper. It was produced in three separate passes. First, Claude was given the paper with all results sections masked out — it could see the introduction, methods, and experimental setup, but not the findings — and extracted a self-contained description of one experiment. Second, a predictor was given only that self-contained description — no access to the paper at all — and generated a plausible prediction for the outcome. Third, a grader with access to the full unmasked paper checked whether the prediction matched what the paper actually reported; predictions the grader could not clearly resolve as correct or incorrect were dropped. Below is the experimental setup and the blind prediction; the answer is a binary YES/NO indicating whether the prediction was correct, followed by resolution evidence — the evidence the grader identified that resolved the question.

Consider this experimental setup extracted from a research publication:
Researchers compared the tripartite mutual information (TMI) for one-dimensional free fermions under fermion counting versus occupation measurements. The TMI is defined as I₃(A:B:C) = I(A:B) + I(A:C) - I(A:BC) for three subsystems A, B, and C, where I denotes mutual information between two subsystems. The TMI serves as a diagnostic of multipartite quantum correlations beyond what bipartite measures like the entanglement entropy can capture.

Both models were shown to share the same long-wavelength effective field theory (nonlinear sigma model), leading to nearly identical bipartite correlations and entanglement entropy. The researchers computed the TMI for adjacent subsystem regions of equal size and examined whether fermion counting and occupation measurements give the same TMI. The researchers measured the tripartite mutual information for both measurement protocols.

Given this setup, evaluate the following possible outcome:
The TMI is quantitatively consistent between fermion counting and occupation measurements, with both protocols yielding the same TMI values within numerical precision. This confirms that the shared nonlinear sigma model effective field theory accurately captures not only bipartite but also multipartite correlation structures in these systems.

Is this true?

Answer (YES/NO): NO